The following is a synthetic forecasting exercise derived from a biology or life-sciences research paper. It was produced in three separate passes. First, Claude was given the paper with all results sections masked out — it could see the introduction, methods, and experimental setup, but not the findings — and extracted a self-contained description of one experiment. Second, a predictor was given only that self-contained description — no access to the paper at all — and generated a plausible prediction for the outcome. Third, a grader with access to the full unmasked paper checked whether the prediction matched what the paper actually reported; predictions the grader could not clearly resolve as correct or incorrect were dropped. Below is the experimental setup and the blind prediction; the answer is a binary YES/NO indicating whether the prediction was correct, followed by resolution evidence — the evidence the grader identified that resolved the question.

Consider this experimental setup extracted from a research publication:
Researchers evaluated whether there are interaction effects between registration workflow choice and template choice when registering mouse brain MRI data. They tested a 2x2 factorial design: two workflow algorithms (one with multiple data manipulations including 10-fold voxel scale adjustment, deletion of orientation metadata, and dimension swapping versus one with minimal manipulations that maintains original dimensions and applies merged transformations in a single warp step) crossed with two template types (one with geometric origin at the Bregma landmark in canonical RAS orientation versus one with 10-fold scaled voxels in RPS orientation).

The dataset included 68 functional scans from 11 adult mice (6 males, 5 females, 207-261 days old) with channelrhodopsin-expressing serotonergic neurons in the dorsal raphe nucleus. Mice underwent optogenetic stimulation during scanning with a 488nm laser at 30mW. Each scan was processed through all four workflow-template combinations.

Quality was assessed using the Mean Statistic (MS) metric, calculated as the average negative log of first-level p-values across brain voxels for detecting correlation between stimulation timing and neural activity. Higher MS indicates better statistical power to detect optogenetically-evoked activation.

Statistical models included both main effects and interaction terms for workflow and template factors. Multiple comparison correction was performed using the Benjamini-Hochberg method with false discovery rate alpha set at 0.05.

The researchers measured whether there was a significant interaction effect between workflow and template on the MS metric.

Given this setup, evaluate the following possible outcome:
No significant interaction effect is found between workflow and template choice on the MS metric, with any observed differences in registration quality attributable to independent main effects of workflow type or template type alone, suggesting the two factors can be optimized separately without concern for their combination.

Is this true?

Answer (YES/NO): YES